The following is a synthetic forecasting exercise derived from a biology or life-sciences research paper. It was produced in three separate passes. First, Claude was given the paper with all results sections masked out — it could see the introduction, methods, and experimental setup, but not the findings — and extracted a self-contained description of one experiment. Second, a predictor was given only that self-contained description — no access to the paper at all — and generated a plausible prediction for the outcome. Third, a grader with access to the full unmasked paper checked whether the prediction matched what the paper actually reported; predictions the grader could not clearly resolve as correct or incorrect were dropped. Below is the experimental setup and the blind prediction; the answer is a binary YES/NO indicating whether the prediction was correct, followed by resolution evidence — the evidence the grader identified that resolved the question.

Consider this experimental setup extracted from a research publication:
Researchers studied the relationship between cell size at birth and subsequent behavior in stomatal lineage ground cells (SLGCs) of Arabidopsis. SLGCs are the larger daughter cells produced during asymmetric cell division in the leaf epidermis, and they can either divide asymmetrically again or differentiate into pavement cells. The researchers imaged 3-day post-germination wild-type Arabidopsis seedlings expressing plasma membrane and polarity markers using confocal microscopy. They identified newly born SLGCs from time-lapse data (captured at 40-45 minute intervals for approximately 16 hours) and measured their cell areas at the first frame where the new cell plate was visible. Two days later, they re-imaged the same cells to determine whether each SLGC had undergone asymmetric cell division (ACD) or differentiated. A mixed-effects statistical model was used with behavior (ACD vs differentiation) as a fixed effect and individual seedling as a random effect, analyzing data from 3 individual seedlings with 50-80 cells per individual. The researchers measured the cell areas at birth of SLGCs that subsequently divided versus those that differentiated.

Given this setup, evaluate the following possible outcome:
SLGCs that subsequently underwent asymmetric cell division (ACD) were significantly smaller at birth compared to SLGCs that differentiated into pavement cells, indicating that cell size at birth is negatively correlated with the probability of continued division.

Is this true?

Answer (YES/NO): YES